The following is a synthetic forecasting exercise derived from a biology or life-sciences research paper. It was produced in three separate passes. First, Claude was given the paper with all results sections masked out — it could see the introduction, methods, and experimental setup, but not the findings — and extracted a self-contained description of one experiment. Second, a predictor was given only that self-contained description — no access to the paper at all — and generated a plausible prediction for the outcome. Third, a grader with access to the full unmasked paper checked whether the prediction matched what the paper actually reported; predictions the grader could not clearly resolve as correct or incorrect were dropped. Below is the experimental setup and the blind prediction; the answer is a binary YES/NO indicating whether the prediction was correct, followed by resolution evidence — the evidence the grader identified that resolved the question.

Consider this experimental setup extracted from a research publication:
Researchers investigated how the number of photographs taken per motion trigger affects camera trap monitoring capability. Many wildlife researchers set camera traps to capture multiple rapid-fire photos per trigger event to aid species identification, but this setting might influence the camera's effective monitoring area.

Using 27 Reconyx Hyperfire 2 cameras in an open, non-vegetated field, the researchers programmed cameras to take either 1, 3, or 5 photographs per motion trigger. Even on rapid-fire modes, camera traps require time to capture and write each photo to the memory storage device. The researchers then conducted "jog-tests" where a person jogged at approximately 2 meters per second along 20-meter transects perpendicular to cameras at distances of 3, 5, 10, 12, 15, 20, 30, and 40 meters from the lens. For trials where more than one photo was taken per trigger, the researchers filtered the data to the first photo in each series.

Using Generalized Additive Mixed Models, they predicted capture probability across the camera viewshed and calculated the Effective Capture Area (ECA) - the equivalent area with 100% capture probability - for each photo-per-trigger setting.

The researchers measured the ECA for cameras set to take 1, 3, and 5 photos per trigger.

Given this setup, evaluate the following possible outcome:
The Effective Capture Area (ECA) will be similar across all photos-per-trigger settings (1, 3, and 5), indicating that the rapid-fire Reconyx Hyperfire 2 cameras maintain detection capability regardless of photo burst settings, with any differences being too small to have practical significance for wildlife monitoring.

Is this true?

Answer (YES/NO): NO